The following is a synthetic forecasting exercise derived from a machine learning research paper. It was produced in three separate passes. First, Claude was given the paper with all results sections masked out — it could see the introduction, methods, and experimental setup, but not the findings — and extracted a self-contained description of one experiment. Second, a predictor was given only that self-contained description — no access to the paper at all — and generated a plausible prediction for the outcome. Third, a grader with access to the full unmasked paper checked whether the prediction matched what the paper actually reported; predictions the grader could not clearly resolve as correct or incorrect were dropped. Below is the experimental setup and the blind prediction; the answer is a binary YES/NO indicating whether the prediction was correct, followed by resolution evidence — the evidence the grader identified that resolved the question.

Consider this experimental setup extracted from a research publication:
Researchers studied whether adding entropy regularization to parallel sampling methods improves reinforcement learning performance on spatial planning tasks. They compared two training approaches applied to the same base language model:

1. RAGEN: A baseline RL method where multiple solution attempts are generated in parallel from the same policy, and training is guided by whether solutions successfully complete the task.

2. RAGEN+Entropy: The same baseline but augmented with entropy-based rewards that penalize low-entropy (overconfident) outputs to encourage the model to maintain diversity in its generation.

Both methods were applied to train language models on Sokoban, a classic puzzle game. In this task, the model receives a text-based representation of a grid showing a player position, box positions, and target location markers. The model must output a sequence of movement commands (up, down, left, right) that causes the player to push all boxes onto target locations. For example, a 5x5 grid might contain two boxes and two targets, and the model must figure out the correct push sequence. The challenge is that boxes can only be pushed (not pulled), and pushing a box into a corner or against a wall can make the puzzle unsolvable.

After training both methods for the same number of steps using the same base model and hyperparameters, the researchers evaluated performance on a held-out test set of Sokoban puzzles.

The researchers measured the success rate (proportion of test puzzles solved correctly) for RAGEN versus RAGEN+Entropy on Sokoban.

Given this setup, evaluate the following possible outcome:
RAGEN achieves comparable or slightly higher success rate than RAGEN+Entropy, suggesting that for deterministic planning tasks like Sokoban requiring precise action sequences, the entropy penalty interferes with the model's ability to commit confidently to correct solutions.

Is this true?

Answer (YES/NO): YES